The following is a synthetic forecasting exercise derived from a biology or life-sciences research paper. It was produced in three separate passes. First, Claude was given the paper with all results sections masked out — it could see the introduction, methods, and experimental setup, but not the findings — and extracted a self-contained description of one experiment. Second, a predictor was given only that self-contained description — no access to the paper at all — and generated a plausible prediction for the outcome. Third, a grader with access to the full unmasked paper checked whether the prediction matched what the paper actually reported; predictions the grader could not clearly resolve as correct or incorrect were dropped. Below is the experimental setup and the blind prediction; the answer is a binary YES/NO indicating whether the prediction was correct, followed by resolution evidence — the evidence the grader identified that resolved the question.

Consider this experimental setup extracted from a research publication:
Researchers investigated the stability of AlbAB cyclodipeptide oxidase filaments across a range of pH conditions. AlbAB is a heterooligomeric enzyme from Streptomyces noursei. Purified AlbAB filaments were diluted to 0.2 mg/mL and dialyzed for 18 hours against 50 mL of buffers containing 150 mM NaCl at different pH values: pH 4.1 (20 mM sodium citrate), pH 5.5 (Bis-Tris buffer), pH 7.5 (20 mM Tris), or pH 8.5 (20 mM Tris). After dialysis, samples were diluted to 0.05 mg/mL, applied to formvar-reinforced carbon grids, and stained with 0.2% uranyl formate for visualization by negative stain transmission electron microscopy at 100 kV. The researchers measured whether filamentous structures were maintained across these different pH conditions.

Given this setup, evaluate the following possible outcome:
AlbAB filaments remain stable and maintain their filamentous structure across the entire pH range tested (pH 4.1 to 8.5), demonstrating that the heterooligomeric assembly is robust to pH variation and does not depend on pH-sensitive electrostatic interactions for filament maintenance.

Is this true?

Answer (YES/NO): NO